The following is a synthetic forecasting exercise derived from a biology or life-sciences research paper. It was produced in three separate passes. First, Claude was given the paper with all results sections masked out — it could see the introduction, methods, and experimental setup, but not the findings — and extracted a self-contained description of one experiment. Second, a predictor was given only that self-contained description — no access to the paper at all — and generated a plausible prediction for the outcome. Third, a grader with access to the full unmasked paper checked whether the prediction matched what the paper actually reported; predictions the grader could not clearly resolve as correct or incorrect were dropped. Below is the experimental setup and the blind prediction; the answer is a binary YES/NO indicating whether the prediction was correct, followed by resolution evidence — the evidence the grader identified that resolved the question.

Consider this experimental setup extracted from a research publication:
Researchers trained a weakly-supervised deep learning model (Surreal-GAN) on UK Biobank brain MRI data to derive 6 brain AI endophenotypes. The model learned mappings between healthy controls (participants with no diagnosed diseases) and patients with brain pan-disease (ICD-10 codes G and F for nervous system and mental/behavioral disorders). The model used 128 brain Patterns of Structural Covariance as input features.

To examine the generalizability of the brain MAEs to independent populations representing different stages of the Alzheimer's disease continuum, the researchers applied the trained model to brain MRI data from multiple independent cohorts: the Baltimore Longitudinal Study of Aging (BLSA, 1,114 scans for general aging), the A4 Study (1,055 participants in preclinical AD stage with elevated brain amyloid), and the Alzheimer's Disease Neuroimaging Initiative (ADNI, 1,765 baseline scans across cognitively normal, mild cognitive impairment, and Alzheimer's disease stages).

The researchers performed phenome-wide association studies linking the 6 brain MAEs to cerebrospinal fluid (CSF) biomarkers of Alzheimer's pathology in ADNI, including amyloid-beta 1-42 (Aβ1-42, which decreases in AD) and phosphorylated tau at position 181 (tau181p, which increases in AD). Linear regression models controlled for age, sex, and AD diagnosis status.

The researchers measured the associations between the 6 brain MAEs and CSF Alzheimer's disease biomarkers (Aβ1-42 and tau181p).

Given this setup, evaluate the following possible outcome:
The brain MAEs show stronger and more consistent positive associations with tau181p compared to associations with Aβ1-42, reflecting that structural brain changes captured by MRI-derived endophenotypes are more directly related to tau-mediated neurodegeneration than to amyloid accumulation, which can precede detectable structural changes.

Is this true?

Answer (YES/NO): NO